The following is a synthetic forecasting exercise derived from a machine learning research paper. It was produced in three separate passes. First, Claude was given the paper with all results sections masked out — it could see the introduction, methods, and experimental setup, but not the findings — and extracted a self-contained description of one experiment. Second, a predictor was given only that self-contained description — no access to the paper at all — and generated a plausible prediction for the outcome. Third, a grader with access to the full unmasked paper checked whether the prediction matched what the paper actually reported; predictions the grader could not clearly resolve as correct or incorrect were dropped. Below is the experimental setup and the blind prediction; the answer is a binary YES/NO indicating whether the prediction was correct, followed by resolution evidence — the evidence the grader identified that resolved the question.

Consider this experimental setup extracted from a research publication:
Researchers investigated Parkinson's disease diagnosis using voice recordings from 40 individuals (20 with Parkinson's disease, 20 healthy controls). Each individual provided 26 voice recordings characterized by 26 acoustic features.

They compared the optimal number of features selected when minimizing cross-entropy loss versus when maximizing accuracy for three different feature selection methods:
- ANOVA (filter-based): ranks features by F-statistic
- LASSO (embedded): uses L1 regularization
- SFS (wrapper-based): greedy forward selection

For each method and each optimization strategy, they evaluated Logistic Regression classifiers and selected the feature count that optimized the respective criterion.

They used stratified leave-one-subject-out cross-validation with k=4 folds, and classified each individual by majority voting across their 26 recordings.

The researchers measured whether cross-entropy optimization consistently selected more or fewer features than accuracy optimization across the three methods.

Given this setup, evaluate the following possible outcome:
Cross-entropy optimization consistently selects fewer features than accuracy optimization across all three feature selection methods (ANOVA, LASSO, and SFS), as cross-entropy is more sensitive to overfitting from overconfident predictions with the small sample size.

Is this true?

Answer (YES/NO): NO